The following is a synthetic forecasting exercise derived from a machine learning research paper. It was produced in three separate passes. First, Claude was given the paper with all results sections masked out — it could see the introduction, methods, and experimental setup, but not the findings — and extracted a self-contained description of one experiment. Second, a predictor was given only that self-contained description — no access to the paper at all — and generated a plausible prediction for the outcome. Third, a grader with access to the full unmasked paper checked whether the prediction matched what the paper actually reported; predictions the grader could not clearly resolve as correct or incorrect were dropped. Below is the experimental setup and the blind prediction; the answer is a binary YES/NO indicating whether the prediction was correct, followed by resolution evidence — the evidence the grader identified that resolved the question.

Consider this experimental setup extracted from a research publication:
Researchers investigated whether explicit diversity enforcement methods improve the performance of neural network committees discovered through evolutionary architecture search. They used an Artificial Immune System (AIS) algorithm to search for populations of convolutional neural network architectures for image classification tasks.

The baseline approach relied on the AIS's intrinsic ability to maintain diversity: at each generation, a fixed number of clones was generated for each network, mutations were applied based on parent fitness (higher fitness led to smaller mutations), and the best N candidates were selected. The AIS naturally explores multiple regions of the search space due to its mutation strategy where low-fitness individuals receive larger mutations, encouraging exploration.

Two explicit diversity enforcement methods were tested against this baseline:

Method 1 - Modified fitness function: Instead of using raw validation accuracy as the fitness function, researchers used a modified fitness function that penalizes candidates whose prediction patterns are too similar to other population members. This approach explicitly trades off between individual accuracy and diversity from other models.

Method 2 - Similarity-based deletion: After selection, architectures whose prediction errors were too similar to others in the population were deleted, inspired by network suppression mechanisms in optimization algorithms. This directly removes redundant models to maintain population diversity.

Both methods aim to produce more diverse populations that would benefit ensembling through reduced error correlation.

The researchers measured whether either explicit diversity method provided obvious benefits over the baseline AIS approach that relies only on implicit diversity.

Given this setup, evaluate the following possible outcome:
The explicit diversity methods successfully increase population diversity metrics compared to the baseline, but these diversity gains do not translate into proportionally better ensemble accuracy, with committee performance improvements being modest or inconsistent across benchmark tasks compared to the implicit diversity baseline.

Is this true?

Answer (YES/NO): NO